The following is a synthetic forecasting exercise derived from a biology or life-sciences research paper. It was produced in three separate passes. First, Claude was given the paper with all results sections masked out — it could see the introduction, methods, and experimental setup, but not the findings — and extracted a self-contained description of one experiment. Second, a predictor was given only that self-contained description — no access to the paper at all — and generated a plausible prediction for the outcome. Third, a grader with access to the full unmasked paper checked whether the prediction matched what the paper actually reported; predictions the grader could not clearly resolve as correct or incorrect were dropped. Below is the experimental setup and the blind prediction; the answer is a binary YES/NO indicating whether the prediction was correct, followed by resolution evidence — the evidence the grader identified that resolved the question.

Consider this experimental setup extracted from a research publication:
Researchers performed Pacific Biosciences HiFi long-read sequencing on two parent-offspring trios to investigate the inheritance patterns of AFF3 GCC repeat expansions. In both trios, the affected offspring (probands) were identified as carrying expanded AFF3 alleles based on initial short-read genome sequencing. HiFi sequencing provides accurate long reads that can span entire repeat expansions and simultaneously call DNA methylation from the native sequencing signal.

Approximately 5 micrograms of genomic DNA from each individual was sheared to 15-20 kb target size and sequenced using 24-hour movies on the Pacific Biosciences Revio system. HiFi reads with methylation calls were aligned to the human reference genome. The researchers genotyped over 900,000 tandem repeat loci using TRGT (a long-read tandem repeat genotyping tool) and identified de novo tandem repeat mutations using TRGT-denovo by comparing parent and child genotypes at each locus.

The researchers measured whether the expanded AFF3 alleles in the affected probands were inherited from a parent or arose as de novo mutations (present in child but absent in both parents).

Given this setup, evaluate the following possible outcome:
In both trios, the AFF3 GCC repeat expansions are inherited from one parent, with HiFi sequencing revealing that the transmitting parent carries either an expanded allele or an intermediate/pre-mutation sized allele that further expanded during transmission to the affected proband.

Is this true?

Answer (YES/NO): NO